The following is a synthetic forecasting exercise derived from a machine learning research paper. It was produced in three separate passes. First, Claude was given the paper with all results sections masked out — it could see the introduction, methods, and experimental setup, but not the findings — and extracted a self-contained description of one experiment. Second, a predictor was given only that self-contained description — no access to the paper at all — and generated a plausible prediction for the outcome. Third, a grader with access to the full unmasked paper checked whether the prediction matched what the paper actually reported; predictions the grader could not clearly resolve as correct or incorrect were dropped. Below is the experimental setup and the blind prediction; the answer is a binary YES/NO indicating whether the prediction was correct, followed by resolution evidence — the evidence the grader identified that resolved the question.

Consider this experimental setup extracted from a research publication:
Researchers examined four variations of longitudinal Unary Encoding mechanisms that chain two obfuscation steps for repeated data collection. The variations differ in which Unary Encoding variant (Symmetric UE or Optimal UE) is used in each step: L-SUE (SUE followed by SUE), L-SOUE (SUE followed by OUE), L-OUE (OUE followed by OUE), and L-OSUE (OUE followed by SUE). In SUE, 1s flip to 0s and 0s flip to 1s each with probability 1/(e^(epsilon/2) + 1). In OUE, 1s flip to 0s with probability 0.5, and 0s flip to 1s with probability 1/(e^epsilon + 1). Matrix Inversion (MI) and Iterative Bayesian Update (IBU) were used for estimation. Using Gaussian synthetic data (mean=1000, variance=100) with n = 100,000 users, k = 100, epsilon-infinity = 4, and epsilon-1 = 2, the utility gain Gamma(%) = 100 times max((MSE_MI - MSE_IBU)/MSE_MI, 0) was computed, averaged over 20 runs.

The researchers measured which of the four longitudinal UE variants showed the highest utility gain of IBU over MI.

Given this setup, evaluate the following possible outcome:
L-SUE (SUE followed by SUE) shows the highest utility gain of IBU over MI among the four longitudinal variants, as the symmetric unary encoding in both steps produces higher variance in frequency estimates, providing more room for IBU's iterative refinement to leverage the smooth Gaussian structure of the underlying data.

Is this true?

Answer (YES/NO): YES